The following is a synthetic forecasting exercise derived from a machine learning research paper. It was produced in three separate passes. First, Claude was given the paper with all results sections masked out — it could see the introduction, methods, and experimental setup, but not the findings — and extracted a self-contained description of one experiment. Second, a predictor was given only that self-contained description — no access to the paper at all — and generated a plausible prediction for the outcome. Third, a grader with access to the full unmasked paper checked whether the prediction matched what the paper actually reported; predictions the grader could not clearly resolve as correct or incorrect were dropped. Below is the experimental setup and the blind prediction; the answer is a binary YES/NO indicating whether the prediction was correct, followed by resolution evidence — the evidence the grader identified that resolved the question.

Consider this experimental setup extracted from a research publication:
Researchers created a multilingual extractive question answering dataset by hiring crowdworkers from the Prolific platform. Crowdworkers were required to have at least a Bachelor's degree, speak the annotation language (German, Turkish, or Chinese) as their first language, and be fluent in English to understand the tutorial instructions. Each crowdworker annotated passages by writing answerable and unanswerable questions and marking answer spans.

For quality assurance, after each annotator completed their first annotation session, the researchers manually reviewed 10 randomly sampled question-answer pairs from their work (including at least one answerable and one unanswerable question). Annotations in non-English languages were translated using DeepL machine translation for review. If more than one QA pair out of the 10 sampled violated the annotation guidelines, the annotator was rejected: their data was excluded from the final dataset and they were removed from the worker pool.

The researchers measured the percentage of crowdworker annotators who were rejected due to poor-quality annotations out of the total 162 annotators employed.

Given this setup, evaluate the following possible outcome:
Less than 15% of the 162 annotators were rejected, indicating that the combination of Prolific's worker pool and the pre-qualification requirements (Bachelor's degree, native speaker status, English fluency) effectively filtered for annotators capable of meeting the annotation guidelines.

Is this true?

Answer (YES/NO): NO